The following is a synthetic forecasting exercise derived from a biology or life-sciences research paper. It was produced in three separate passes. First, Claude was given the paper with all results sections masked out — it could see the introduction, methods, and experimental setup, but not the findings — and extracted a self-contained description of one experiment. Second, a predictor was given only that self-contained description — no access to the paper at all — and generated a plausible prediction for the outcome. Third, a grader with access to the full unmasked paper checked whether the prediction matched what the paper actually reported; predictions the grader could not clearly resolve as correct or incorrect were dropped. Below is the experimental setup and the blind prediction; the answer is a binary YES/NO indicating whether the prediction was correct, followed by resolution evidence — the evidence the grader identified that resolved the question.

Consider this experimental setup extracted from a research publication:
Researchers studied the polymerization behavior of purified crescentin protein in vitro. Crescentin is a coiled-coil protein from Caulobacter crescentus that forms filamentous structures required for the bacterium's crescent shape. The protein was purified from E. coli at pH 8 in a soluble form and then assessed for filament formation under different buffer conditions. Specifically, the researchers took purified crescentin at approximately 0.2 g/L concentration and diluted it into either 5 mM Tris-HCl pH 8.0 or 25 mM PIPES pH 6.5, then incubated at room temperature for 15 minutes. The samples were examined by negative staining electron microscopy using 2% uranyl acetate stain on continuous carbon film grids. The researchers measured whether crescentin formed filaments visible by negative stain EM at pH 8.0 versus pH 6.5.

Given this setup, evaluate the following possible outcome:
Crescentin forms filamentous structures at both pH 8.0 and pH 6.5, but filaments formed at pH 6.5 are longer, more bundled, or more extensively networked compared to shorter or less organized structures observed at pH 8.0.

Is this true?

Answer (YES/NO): NO